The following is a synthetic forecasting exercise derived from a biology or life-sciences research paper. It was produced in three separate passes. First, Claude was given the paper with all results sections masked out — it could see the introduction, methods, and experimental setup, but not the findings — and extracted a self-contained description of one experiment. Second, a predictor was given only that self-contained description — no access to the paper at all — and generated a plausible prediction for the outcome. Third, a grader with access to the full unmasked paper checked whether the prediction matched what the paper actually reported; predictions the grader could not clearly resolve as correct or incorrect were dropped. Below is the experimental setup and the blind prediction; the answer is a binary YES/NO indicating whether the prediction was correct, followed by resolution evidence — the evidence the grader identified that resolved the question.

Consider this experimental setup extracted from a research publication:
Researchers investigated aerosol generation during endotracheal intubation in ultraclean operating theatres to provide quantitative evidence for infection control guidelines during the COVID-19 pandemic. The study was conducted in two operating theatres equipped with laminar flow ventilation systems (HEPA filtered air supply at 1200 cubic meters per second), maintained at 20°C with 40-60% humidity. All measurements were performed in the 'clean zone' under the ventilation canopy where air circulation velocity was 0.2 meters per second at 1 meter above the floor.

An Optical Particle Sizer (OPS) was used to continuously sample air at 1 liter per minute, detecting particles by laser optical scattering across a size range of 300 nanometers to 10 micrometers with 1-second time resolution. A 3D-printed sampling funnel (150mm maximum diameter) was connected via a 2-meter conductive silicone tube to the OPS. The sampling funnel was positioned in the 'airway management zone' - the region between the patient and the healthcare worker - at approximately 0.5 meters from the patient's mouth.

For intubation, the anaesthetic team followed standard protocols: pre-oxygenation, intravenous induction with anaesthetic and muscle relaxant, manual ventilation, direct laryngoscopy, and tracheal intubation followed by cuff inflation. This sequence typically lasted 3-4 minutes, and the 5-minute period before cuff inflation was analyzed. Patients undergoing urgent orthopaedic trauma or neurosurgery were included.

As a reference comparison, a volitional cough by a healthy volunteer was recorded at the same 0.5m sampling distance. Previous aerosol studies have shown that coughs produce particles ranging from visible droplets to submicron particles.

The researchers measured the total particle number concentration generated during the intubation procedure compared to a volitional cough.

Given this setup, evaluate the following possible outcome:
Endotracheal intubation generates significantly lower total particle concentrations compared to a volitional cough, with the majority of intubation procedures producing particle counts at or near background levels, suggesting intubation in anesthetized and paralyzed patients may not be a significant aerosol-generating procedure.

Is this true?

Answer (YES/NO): YES